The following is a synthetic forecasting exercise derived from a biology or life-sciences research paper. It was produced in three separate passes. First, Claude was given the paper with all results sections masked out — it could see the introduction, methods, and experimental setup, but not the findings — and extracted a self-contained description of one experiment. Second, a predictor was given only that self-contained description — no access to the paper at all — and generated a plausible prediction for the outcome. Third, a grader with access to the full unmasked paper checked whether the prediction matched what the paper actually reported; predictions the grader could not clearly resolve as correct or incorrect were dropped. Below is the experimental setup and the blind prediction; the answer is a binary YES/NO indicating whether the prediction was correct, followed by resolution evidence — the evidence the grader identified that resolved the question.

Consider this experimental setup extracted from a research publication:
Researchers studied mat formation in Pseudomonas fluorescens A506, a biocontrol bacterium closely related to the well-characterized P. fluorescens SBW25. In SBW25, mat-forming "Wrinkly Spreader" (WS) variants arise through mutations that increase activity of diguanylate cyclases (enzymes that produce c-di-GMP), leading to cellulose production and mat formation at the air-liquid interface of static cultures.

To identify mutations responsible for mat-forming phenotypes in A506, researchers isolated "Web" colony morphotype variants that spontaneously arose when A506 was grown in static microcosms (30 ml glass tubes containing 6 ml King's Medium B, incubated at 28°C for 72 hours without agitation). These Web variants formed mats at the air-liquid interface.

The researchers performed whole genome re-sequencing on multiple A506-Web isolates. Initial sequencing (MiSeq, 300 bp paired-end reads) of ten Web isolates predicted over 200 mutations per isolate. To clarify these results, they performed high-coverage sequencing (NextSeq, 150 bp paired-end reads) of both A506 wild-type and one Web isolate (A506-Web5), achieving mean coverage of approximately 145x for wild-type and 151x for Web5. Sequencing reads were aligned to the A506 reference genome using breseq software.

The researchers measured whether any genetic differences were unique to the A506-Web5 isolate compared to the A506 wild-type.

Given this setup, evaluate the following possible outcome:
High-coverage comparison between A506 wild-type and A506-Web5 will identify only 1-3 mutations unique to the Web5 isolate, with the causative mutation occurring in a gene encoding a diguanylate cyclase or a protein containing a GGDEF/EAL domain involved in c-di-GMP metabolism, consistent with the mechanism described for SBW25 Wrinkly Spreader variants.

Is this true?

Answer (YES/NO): NO